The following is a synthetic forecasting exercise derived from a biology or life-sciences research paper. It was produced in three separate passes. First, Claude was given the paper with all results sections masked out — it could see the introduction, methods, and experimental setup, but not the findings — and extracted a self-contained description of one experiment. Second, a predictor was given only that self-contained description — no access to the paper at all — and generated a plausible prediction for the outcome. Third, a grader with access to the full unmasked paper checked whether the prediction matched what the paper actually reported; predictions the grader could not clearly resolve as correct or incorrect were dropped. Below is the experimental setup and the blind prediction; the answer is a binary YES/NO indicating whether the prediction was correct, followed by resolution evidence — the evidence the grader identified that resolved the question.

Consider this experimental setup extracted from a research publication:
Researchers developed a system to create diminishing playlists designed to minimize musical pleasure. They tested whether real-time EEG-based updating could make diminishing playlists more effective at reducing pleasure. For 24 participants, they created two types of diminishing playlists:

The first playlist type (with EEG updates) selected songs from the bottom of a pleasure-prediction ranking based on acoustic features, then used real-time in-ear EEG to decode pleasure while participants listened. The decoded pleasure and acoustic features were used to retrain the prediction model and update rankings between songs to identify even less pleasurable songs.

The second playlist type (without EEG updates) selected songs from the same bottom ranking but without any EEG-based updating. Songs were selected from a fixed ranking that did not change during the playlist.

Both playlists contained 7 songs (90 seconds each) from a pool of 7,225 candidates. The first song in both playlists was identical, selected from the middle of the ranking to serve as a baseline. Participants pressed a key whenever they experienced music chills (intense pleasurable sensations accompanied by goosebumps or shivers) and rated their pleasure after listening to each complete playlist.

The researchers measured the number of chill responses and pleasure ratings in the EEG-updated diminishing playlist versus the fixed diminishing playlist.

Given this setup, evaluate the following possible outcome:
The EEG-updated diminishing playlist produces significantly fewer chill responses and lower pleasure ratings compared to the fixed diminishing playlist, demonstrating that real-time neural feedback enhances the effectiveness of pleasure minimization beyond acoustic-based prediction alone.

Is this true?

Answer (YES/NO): NO